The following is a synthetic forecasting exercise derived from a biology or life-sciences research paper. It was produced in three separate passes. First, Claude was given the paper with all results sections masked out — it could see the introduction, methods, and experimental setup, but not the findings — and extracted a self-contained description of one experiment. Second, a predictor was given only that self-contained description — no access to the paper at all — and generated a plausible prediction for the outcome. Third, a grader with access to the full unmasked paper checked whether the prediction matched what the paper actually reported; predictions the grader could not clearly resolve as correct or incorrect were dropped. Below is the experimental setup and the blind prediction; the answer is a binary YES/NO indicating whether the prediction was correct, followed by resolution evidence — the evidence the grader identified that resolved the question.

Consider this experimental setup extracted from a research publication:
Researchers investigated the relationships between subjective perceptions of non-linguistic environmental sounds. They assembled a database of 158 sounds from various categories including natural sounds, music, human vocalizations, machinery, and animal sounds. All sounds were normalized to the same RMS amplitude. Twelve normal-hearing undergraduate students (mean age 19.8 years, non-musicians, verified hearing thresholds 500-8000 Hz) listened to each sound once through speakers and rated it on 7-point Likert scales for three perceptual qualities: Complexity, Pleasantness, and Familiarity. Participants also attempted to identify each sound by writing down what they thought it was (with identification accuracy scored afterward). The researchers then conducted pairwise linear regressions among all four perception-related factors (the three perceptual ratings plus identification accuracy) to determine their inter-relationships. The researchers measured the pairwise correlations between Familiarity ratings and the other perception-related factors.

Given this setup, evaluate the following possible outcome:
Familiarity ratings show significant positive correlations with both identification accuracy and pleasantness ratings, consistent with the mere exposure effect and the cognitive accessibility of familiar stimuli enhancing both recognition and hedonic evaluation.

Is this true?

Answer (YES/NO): YES